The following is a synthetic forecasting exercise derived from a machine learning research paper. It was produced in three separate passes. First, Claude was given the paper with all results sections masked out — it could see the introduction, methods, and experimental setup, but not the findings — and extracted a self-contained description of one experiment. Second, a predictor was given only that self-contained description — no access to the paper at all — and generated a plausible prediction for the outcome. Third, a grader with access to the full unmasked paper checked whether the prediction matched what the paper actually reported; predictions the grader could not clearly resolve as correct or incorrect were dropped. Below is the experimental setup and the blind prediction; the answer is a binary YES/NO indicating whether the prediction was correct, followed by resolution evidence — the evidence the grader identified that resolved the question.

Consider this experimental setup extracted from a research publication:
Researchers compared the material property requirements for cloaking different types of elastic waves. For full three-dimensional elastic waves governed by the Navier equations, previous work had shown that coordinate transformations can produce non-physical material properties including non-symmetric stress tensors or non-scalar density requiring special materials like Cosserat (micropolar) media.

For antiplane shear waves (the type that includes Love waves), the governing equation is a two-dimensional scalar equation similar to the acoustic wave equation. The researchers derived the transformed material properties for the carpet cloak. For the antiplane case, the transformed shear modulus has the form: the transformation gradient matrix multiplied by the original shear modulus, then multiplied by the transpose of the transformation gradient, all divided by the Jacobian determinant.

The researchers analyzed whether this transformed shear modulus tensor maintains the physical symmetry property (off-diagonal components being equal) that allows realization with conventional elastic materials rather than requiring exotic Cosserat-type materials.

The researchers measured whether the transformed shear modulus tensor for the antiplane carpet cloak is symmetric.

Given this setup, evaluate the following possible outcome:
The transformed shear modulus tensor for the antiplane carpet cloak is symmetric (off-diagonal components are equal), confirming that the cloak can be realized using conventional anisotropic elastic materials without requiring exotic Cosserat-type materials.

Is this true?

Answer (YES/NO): YES